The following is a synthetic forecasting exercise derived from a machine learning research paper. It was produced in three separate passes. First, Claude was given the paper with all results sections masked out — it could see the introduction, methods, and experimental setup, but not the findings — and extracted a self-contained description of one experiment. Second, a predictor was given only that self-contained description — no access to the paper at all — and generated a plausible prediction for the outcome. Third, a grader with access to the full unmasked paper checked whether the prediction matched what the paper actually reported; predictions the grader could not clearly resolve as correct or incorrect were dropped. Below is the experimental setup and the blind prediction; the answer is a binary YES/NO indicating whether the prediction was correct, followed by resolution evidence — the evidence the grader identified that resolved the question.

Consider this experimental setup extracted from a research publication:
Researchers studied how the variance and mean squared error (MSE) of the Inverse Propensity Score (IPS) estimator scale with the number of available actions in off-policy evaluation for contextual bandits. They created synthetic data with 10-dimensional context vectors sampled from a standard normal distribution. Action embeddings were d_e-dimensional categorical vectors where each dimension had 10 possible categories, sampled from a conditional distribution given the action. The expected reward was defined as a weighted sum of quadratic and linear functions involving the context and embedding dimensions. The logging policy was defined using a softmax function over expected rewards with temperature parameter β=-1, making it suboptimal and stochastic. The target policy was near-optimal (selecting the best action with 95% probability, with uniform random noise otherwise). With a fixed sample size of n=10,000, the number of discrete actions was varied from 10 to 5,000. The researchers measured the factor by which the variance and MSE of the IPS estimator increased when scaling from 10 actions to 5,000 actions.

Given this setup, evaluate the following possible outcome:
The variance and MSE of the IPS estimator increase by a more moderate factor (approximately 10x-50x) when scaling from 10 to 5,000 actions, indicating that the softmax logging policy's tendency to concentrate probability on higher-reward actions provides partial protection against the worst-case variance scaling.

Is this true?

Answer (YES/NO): NO